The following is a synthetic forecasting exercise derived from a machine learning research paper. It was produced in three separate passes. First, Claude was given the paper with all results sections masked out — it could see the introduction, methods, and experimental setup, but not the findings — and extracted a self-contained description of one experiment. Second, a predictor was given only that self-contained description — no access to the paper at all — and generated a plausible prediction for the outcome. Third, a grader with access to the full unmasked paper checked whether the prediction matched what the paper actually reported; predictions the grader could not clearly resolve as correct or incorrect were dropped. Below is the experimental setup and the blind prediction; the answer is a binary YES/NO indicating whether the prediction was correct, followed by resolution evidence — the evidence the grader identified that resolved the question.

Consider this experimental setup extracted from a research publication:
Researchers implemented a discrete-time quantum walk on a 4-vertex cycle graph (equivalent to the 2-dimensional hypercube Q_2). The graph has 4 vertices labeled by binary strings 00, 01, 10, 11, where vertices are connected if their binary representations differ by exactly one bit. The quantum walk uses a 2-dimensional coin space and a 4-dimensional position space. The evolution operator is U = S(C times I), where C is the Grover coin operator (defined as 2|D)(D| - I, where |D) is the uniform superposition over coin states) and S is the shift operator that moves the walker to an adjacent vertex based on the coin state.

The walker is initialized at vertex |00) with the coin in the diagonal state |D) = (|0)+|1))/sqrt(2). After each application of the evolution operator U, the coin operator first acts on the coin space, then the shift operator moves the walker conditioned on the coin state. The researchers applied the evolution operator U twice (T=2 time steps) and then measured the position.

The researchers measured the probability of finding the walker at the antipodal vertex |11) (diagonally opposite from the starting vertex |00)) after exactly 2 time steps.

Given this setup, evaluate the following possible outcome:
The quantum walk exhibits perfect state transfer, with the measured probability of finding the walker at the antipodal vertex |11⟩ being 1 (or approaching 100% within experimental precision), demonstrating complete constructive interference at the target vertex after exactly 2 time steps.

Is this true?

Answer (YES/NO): YES